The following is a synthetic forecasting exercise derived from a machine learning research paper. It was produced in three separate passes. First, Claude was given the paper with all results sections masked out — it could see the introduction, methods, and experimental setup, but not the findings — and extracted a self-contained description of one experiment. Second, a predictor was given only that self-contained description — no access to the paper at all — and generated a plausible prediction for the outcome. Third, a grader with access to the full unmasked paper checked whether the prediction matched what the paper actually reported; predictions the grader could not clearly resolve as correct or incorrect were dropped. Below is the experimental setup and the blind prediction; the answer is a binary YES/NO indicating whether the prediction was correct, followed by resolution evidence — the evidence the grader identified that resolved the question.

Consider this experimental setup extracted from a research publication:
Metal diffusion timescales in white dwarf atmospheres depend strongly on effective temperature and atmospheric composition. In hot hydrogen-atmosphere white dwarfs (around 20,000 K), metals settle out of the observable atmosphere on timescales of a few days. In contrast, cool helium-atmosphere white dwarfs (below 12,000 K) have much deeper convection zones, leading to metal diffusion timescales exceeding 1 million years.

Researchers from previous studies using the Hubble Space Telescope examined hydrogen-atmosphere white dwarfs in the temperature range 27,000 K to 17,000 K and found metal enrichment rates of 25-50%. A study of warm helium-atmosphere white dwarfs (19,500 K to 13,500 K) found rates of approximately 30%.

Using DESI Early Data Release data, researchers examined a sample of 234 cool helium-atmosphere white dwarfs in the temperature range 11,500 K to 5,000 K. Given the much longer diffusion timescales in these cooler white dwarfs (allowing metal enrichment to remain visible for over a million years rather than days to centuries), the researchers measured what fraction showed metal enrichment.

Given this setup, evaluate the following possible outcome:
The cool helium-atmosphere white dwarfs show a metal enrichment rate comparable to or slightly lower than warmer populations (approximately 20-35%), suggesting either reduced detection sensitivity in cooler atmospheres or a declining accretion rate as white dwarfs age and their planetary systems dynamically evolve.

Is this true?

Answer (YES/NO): NO